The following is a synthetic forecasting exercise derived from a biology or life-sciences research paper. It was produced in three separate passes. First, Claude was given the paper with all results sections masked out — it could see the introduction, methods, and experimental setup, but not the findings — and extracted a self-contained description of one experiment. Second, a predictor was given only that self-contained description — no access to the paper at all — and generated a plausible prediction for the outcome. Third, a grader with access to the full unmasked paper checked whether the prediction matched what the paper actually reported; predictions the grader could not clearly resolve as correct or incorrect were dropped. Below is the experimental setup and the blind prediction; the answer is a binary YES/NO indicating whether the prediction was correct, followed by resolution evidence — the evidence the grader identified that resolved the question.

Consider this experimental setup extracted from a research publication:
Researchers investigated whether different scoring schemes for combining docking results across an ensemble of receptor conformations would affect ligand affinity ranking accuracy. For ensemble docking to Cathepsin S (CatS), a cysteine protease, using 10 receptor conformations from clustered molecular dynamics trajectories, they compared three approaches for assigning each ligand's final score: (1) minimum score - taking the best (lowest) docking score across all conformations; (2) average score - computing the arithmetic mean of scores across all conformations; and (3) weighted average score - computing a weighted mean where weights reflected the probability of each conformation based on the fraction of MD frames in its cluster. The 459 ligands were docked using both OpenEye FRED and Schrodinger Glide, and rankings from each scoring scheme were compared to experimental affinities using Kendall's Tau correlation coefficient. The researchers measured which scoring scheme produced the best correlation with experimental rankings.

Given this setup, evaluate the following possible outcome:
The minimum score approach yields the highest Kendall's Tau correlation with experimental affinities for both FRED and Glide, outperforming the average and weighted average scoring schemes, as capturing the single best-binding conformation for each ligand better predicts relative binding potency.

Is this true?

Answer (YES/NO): NO